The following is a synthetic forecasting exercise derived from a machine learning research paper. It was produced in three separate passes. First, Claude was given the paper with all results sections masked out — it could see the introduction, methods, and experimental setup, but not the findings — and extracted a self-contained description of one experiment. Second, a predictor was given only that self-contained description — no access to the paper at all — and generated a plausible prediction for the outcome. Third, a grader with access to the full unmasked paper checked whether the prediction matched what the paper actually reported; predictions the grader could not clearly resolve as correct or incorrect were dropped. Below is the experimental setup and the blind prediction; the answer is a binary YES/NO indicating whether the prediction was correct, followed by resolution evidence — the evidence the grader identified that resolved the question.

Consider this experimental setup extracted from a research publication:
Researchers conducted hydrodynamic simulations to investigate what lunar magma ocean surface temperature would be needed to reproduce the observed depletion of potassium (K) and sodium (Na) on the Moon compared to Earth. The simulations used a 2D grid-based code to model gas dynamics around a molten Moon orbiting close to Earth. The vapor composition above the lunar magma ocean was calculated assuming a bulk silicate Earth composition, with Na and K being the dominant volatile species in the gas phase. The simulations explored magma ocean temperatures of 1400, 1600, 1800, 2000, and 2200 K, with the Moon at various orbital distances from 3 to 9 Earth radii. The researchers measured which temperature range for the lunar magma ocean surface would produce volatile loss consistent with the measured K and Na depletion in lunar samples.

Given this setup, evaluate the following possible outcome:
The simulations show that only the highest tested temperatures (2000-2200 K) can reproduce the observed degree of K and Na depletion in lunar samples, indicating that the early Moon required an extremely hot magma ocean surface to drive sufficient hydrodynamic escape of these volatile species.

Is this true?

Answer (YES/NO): NO